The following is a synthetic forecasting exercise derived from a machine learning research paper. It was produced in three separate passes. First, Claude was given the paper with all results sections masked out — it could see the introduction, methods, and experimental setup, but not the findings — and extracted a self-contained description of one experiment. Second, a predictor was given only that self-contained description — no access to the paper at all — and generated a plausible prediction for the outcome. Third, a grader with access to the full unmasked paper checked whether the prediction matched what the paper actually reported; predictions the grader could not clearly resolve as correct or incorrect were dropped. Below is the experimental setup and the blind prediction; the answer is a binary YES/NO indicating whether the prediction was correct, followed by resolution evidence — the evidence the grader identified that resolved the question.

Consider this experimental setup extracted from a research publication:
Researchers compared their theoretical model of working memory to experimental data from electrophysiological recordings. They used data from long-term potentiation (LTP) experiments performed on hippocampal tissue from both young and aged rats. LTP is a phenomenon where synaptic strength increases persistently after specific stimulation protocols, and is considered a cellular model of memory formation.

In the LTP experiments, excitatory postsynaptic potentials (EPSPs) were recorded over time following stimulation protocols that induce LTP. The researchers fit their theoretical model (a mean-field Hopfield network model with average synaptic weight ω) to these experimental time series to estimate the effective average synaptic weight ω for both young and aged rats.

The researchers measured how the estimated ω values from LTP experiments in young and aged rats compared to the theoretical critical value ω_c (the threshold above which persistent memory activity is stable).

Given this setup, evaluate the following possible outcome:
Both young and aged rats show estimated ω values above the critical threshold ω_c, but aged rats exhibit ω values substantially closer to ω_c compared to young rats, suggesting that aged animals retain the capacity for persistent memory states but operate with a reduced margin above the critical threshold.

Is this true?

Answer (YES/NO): NO